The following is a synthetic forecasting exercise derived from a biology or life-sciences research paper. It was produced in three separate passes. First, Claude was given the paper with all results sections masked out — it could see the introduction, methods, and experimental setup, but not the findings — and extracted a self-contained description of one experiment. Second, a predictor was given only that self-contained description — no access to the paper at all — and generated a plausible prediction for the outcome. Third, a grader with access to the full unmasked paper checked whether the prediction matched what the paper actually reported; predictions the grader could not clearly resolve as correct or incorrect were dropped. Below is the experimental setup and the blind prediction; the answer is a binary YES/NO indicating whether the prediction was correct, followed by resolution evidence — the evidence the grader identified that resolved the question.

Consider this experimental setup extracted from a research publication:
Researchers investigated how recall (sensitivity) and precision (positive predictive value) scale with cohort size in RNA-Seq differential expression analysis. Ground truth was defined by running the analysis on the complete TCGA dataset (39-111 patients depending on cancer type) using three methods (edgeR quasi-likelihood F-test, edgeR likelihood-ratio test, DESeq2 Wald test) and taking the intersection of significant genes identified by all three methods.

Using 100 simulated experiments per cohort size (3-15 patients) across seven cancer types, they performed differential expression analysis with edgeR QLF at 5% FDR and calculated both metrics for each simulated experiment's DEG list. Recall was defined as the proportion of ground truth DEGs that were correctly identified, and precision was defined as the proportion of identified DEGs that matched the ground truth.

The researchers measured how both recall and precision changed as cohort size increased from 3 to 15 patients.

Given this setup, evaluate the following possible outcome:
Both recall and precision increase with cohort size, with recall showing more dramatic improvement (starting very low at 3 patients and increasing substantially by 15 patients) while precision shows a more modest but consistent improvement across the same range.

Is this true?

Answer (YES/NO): NO